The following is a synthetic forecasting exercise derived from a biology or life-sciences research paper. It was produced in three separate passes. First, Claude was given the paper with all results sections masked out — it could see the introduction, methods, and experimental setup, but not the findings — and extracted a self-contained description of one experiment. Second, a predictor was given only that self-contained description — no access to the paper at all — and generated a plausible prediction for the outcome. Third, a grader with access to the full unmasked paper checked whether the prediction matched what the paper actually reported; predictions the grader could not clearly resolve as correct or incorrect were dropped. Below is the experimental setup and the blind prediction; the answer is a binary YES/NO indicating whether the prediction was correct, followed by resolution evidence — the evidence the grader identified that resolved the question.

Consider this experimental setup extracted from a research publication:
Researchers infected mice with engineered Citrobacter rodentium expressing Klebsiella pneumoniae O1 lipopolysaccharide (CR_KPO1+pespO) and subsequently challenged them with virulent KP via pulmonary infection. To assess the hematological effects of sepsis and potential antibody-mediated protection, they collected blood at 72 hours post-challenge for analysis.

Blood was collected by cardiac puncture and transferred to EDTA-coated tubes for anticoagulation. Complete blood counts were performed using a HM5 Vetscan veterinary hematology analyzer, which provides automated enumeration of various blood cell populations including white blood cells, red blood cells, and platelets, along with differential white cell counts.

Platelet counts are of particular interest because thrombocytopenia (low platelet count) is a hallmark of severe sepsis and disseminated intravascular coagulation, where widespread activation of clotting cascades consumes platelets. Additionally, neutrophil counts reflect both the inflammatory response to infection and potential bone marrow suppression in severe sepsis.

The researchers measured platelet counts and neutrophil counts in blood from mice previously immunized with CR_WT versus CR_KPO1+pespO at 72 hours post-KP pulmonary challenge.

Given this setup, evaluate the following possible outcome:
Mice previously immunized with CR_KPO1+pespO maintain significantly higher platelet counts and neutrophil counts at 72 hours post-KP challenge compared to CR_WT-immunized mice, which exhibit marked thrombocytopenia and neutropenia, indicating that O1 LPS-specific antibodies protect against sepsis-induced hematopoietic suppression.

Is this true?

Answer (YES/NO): NO